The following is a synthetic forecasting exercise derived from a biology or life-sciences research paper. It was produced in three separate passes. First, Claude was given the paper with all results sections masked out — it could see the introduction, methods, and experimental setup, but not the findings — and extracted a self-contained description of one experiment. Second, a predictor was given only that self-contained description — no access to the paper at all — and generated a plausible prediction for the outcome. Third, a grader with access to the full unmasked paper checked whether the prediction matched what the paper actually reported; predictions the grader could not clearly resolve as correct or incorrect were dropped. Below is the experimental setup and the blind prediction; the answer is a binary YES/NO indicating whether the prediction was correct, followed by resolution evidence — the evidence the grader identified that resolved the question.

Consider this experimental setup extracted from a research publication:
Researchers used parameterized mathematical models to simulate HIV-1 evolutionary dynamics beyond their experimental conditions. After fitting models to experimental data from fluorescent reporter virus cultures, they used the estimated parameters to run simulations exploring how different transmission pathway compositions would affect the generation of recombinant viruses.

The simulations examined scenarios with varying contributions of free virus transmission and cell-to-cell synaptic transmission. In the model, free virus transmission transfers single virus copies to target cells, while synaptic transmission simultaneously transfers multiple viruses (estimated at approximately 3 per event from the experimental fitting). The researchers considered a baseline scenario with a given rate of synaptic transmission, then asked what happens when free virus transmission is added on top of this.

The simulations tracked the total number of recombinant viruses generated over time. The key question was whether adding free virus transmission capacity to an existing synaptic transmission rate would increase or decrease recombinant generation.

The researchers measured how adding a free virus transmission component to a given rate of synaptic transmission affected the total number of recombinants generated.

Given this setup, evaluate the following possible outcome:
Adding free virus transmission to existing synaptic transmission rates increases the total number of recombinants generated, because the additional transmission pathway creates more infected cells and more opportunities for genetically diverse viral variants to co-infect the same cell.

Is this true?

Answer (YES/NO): NO